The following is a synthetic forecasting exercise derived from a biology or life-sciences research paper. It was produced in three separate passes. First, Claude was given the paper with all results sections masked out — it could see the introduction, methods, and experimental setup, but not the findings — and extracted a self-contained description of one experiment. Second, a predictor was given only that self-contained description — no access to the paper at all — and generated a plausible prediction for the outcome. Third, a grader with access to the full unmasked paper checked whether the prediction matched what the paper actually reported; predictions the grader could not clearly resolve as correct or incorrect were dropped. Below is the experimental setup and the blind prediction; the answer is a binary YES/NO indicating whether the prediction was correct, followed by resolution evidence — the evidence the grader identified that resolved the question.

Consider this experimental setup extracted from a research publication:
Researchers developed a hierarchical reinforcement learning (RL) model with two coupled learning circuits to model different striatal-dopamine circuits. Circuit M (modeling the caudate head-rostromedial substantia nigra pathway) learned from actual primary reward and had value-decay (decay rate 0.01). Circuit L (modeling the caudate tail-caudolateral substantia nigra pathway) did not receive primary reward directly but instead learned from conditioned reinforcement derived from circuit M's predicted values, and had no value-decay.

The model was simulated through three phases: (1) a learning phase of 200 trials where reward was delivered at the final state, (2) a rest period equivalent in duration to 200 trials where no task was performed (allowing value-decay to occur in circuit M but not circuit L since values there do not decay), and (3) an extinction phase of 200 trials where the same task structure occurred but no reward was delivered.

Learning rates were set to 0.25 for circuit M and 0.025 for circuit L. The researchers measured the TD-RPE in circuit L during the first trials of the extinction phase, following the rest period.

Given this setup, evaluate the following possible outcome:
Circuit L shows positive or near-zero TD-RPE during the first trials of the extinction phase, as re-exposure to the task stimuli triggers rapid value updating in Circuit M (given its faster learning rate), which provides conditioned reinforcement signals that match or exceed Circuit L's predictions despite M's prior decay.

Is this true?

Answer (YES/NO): NO